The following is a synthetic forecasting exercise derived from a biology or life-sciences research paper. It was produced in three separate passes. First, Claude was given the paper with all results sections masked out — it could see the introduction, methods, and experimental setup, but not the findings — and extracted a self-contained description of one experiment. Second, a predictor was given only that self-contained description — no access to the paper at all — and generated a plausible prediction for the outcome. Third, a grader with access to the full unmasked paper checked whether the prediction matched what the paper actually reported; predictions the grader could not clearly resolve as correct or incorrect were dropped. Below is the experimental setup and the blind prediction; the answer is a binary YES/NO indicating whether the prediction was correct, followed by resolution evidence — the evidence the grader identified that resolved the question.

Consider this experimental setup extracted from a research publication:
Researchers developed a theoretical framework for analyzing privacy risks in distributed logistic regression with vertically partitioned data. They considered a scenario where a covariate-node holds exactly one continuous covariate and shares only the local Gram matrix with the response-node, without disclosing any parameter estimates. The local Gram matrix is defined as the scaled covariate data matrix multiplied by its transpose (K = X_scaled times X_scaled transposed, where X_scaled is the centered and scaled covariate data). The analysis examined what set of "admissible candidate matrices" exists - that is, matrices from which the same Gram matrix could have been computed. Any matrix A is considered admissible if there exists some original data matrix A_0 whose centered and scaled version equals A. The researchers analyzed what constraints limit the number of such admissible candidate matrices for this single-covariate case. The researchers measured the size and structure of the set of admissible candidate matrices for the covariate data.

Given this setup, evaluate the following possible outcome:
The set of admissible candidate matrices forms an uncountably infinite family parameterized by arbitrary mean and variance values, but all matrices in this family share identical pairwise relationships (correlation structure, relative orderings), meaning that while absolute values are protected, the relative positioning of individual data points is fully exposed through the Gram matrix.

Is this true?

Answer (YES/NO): NO